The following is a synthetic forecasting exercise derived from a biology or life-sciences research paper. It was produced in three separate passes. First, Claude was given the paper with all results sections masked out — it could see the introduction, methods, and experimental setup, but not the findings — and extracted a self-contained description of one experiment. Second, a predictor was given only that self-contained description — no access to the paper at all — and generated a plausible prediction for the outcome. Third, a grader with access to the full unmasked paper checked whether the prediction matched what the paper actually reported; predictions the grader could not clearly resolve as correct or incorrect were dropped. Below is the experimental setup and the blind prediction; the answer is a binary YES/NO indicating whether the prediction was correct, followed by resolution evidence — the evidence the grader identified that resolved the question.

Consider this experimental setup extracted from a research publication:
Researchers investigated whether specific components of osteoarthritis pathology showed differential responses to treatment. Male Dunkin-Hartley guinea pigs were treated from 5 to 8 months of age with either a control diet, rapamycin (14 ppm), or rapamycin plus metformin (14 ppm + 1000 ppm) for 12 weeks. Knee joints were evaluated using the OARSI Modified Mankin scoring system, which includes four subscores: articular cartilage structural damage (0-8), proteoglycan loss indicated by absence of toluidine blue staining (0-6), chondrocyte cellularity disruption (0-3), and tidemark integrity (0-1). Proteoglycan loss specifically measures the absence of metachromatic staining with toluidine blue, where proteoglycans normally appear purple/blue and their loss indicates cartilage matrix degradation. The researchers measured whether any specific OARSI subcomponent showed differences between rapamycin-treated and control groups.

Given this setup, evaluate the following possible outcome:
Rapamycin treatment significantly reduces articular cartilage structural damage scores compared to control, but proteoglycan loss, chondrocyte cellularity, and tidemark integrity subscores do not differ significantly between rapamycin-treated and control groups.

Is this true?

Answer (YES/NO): NO